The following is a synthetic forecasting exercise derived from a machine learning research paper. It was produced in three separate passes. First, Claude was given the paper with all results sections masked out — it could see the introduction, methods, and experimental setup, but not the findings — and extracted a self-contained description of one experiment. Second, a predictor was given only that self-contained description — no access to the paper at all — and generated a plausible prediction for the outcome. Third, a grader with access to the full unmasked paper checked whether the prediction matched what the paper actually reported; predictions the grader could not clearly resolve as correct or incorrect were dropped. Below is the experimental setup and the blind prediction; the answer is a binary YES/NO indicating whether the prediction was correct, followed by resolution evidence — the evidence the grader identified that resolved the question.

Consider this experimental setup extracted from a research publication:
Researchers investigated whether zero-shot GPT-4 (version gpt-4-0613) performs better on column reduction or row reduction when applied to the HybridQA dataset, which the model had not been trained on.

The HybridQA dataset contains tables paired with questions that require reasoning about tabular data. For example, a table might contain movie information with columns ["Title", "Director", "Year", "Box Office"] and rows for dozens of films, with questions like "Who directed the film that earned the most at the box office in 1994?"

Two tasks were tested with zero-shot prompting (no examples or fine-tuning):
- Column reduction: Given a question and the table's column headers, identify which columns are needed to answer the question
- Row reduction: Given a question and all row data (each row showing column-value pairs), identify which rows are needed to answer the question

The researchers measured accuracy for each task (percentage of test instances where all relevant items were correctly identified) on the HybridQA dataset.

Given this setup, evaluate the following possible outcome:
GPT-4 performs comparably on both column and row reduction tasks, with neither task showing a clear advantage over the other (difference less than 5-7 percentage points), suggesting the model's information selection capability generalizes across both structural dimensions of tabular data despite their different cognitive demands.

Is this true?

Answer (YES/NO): NO